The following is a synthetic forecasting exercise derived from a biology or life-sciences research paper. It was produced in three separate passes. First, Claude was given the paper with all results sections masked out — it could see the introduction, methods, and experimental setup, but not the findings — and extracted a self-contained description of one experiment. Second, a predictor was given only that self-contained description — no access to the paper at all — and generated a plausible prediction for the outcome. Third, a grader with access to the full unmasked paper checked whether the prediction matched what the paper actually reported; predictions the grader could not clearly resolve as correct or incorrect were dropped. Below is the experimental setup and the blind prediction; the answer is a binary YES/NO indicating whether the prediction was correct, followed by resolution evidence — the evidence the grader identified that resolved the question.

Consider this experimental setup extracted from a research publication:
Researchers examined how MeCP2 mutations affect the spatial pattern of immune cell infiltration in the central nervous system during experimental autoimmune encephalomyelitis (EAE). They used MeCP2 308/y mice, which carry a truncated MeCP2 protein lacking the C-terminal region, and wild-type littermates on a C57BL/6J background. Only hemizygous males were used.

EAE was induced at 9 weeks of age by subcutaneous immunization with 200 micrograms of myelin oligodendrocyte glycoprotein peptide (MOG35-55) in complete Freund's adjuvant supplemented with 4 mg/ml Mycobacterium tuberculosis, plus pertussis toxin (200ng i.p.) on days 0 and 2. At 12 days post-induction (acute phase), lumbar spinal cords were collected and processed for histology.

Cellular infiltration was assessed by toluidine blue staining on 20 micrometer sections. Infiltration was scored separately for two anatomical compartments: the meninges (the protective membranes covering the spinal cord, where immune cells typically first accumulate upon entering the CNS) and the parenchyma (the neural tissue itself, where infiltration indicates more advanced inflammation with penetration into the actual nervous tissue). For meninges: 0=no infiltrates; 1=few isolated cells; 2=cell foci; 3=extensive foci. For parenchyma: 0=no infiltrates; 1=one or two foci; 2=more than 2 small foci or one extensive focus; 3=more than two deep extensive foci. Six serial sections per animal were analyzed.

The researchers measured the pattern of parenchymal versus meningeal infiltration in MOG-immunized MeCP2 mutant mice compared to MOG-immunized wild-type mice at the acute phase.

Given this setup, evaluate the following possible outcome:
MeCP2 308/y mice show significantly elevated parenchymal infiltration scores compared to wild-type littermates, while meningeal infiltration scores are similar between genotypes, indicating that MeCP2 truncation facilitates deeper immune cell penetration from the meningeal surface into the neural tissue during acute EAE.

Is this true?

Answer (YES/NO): NO